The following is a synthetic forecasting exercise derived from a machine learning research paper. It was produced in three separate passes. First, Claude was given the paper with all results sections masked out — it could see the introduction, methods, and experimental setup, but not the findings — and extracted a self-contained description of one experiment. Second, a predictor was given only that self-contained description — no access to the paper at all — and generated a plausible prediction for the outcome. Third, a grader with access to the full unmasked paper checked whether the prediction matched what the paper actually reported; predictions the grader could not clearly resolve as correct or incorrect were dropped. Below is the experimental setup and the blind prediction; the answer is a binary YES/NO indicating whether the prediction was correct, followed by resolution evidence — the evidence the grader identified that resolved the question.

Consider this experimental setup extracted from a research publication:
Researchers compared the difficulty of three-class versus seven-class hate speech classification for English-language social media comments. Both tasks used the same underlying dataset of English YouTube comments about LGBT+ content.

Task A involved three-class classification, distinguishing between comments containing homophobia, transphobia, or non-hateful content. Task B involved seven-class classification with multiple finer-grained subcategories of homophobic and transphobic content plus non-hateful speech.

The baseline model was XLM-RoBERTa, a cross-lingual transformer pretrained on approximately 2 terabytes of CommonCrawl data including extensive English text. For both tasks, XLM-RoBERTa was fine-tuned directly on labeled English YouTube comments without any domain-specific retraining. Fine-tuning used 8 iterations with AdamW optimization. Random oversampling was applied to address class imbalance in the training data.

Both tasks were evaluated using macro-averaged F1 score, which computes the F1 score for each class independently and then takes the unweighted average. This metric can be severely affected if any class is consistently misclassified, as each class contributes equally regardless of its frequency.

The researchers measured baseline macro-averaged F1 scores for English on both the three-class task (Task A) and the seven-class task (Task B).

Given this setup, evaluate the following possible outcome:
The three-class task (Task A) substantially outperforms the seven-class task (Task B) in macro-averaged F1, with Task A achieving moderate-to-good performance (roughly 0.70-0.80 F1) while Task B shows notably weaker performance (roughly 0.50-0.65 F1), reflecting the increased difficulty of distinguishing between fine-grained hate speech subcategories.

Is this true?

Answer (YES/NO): NO